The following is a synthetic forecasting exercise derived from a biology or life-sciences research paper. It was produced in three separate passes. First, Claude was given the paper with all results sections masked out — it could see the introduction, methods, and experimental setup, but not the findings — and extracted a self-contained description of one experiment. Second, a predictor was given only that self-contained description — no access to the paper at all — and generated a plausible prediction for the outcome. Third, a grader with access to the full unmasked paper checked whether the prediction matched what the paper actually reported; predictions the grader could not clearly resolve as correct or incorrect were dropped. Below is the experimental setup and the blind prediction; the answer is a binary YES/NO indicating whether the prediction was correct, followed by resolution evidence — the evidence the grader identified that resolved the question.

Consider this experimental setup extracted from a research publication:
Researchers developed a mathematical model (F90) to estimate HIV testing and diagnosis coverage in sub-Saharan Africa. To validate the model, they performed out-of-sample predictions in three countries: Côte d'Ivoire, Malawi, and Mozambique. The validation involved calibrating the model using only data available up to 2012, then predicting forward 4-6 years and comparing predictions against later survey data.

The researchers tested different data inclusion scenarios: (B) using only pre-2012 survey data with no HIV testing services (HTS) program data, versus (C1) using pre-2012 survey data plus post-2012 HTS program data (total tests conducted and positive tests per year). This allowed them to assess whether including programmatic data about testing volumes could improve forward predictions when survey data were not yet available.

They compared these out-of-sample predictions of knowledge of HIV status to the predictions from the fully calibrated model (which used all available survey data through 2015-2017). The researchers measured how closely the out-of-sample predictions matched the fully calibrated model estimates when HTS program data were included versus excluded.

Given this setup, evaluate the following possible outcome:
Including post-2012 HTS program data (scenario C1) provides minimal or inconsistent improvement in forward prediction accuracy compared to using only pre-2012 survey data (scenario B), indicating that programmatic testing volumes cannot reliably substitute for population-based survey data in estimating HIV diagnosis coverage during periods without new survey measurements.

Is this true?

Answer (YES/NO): NO